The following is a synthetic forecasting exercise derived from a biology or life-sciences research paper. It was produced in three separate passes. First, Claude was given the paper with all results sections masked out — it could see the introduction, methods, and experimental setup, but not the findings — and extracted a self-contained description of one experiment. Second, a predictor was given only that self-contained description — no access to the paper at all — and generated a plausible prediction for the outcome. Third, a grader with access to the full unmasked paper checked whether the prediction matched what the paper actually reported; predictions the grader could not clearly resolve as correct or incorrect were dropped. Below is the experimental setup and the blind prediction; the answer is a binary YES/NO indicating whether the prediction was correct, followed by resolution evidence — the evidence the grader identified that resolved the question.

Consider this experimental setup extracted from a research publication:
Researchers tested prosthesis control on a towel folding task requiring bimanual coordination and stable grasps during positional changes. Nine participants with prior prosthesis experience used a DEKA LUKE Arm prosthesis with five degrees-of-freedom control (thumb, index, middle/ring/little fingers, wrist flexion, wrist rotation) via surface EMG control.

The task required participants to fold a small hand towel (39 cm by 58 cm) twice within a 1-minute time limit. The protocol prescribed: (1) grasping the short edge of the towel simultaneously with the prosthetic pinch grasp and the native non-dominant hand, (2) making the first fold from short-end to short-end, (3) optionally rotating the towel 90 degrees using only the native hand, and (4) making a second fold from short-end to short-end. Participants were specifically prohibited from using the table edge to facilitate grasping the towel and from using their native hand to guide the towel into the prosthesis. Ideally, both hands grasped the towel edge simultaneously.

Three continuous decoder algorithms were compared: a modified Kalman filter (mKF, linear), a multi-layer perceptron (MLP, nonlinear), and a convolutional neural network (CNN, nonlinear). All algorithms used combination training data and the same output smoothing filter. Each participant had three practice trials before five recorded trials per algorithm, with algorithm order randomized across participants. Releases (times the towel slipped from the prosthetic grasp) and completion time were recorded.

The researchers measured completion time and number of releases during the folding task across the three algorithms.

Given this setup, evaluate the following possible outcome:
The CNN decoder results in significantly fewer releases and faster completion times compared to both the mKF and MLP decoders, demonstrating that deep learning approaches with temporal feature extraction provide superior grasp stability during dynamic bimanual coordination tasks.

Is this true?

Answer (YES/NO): NO